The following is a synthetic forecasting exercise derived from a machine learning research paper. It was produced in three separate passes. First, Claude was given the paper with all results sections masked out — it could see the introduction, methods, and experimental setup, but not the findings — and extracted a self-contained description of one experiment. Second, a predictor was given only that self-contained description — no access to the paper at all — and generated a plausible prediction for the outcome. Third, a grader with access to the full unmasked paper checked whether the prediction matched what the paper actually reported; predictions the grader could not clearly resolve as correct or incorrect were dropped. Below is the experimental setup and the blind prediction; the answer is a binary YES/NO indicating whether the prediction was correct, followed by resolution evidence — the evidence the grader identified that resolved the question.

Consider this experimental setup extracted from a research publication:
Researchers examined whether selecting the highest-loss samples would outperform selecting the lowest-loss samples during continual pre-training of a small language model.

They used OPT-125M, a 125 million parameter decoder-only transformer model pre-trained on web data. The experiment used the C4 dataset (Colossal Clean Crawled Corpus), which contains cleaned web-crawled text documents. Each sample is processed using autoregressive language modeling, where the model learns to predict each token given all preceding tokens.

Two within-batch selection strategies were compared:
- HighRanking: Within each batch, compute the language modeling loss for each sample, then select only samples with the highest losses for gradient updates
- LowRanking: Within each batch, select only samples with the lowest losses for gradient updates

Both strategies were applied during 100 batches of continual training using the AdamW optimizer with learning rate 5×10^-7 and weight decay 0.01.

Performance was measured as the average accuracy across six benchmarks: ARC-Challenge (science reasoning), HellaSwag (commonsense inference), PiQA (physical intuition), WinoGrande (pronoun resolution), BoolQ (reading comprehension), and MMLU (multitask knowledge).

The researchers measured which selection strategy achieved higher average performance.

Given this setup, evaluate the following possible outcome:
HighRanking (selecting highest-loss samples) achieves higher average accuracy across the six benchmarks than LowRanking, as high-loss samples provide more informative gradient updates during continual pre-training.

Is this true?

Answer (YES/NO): YES